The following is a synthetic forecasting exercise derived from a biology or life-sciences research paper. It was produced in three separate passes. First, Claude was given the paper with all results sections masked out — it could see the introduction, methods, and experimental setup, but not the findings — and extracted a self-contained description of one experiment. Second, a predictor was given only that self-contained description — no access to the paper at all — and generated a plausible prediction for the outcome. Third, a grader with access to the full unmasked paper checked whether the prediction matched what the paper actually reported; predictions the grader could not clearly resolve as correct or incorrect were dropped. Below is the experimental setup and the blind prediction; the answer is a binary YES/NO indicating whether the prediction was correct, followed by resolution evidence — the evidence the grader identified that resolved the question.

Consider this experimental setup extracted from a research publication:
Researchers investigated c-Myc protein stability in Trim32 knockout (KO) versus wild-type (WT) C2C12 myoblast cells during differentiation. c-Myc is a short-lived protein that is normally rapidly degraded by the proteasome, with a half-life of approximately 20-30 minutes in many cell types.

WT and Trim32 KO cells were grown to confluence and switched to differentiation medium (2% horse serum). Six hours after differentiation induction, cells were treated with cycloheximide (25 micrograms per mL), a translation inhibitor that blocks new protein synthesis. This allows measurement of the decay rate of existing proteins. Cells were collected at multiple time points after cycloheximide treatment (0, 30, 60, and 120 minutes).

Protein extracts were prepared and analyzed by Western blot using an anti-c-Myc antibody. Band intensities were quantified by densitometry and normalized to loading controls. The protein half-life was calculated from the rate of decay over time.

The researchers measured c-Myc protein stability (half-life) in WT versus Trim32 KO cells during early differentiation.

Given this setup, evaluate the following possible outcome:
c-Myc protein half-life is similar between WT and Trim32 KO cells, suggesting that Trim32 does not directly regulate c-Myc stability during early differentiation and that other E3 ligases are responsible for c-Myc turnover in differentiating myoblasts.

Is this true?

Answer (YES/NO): YES